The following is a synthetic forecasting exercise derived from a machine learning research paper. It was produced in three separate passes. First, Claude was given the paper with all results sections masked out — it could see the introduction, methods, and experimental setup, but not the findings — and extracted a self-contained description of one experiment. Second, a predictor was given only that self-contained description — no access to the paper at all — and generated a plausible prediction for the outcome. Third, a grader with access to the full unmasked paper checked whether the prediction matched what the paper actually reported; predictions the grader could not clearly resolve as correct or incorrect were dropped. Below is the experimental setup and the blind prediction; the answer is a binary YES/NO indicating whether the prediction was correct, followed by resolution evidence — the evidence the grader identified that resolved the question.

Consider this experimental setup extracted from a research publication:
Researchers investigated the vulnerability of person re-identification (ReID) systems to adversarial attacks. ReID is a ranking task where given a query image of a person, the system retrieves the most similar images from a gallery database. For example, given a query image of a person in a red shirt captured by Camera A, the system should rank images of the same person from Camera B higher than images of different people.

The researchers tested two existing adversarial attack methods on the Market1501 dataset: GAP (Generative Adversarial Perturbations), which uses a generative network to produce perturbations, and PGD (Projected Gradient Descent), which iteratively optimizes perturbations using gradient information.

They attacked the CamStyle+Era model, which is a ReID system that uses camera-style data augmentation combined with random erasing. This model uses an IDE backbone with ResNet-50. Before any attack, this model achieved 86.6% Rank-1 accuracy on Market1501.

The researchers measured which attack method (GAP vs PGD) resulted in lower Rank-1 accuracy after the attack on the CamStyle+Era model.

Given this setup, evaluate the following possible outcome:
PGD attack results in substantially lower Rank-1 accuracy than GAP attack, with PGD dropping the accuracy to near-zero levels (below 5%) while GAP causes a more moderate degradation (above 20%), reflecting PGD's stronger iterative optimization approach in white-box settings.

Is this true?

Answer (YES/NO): NO